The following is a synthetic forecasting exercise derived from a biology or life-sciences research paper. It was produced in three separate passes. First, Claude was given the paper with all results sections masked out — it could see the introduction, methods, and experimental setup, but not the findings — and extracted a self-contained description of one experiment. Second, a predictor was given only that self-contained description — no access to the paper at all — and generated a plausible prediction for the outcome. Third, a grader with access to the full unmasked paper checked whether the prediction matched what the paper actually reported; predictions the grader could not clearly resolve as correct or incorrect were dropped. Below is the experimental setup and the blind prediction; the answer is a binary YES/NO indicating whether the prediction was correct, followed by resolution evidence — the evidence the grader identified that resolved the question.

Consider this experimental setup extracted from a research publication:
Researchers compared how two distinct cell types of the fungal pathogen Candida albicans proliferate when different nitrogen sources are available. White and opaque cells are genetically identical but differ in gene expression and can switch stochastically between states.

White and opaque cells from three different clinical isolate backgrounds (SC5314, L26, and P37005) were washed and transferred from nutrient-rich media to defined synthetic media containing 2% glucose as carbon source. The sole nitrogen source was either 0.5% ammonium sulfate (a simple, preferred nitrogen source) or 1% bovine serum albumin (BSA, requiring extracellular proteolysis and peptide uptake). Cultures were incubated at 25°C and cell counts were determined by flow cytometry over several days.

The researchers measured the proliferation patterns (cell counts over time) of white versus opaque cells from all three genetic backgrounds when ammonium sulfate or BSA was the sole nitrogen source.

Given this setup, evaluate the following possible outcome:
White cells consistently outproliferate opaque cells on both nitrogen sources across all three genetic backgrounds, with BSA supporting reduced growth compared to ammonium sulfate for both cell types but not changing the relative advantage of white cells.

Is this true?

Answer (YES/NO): NO